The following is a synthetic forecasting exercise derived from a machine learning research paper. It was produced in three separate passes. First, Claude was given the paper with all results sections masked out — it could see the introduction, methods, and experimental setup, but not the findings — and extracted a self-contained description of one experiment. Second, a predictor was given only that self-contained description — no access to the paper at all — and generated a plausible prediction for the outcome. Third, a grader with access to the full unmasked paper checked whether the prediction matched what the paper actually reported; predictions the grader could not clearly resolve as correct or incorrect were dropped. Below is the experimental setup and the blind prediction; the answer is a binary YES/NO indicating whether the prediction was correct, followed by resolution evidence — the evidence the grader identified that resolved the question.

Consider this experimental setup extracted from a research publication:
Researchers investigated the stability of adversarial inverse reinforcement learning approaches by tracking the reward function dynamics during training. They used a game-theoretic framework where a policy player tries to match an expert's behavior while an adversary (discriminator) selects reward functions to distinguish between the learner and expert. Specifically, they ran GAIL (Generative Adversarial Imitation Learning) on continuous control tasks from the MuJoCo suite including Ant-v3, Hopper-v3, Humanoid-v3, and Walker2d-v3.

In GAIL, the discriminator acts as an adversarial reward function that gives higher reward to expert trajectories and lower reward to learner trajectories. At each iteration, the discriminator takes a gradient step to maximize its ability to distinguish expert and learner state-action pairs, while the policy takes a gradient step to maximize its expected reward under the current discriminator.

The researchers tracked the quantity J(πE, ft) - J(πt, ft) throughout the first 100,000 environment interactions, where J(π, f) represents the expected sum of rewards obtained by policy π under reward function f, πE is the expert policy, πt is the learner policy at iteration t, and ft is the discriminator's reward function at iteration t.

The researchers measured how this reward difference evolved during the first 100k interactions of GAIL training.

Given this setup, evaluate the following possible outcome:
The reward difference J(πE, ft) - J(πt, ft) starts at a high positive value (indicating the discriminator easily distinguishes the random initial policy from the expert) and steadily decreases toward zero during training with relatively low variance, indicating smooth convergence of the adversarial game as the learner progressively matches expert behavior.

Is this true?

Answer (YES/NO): NO